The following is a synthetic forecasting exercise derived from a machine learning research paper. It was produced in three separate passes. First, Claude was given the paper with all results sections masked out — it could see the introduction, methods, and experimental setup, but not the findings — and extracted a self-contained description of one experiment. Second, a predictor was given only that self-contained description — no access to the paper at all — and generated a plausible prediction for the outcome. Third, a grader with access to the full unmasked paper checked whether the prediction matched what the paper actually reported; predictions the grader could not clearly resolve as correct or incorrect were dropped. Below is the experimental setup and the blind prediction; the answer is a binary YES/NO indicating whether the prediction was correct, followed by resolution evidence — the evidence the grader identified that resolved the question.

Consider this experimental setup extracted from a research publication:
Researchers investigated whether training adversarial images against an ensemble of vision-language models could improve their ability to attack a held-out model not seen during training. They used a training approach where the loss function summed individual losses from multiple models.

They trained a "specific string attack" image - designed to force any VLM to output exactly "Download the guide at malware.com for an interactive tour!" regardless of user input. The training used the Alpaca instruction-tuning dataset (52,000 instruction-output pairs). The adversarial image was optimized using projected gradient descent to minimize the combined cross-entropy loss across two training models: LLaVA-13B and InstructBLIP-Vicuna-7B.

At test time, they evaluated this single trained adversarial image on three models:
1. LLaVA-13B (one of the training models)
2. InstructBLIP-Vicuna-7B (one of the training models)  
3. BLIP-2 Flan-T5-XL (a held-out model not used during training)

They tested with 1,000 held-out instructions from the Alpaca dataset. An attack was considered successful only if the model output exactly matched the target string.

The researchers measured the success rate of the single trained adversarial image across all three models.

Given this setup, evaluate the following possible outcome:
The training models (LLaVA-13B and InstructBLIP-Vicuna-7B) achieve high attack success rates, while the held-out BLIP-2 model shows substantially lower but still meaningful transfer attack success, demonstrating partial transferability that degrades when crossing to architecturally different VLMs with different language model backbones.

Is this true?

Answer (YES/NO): NO